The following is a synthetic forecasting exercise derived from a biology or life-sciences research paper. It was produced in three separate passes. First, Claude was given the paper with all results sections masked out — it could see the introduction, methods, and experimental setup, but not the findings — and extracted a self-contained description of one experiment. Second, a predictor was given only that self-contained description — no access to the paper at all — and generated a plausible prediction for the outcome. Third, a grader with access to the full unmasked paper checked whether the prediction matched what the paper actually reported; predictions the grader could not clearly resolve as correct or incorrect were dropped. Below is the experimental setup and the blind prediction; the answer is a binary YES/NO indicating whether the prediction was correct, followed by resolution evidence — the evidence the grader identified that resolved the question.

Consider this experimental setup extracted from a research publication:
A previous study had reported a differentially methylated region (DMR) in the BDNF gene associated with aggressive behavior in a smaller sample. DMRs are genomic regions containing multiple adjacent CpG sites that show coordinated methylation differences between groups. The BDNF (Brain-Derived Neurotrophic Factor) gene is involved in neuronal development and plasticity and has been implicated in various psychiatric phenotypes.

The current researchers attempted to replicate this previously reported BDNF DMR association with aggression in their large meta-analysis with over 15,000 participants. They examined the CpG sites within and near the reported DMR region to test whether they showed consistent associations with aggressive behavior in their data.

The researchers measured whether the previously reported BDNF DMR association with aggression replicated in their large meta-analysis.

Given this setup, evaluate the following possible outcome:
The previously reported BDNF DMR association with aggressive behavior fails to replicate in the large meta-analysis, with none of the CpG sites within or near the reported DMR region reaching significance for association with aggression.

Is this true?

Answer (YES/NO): YES